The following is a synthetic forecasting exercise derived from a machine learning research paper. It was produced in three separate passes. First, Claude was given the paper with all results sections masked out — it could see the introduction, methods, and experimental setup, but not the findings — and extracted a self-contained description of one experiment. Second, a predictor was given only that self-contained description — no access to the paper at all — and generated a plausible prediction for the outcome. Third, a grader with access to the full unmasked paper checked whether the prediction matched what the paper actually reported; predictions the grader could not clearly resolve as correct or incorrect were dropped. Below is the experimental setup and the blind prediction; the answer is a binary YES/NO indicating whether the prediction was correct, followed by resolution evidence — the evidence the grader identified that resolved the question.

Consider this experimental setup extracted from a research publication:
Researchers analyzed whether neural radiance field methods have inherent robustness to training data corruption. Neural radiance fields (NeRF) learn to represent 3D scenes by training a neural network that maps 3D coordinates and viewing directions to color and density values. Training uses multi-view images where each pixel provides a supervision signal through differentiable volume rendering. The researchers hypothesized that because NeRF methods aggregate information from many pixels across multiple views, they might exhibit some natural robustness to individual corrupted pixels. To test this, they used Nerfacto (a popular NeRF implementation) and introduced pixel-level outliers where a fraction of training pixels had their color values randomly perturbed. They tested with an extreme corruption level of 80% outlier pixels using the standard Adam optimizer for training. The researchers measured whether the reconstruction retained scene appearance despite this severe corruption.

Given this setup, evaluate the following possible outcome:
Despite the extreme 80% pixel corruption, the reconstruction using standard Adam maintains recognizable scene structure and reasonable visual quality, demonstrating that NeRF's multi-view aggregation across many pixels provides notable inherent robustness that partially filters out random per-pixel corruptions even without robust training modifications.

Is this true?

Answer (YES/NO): NO